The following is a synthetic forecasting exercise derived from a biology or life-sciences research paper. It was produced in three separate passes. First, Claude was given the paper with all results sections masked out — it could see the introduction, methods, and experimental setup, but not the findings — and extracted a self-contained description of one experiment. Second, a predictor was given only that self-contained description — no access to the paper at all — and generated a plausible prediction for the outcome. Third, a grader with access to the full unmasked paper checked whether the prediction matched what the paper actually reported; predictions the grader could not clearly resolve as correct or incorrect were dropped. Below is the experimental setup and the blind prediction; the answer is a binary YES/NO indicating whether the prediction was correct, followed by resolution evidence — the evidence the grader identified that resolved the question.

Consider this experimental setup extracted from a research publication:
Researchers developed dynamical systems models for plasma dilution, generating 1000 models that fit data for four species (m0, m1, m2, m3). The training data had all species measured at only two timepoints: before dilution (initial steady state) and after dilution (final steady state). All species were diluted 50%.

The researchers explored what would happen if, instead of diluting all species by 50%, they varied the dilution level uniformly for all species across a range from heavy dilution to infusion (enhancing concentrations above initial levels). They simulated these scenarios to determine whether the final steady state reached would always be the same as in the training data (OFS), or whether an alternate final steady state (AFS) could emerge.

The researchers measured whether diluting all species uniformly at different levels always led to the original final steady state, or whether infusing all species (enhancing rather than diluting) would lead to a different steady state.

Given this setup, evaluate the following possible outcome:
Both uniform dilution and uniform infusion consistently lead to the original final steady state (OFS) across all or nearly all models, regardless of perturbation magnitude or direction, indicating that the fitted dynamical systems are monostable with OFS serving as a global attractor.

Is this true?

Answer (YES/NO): NO